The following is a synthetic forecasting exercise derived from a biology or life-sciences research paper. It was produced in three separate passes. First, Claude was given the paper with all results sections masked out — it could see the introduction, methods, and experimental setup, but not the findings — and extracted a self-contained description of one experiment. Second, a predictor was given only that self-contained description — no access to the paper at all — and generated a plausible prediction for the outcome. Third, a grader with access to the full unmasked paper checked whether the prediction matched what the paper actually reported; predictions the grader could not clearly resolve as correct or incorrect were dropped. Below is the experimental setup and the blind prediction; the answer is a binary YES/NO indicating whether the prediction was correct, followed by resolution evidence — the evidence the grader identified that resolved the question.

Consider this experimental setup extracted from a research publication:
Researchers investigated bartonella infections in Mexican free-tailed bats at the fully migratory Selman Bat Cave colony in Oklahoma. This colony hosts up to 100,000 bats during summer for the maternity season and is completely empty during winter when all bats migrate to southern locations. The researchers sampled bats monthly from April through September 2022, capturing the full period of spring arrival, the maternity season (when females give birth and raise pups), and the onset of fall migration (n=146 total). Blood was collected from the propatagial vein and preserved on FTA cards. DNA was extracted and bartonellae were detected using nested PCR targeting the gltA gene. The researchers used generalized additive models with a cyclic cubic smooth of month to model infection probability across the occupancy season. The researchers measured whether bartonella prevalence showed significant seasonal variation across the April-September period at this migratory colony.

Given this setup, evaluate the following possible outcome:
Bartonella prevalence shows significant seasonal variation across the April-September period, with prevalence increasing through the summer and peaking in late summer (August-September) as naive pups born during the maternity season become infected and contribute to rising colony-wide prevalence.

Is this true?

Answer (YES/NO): NO